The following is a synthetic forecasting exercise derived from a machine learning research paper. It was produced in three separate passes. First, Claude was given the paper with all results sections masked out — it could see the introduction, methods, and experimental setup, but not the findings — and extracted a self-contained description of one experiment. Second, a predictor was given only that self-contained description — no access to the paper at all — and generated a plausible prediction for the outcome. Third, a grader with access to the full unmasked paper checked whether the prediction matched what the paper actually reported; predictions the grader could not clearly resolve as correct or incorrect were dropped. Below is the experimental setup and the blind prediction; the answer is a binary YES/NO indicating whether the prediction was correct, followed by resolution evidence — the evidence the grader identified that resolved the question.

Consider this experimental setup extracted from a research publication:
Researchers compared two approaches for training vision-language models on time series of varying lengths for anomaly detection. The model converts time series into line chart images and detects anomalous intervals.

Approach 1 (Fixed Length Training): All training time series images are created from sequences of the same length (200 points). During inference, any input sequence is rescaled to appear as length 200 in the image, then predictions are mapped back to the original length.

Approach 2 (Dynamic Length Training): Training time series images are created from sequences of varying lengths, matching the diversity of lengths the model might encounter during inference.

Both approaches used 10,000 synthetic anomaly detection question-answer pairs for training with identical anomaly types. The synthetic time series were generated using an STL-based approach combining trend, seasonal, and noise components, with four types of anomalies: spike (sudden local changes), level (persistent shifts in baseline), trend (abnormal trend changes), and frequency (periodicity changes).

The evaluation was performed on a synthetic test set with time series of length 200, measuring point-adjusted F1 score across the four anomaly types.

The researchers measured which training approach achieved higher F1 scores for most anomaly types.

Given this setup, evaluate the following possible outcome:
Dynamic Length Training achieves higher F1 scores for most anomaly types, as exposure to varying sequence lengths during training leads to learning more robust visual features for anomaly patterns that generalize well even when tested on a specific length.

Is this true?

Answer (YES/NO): NO